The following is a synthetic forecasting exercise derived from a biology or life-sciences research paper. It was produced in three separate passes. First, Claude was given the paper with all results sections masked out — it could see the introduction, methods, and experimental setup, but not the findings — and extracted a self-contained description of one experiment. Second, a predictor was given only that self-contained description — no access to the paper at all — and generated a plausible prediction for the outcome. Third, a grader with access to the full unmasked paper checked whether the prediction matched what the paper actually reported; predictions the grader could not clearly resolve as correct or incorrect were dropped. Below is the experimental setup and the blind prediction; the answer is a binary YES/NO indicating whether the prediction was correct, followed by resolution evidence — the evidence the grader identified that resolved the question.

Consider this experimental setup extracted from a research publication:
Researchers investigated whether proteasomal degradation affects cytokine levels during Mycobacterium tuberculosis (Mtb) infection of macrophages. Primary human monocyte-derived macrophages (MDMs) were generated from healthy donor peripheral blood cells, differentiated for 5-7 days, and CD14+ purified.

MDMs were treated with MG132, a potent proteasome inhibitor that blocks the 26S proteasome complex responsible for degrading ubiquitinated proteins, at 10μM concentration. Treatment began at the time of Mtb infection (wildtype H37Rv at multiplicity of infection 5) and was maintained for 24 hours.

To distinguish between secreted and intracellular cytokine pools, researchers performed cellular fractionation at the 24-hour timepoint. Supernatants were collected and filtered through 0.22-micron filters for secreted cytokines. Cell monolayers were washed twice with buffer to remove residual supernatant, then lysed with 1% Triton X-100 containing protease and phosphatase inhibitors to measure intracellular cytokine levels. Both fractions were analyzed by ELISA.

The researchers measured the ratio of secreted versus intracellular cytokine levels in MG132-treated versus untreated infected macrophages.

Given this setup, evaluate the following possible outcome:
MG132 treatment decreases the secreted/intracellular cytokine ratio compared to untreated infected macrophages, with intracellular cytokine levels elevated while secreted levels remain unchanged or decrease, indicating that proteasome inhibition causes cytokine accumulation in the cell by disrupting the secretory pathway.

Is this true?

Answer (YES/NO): NO